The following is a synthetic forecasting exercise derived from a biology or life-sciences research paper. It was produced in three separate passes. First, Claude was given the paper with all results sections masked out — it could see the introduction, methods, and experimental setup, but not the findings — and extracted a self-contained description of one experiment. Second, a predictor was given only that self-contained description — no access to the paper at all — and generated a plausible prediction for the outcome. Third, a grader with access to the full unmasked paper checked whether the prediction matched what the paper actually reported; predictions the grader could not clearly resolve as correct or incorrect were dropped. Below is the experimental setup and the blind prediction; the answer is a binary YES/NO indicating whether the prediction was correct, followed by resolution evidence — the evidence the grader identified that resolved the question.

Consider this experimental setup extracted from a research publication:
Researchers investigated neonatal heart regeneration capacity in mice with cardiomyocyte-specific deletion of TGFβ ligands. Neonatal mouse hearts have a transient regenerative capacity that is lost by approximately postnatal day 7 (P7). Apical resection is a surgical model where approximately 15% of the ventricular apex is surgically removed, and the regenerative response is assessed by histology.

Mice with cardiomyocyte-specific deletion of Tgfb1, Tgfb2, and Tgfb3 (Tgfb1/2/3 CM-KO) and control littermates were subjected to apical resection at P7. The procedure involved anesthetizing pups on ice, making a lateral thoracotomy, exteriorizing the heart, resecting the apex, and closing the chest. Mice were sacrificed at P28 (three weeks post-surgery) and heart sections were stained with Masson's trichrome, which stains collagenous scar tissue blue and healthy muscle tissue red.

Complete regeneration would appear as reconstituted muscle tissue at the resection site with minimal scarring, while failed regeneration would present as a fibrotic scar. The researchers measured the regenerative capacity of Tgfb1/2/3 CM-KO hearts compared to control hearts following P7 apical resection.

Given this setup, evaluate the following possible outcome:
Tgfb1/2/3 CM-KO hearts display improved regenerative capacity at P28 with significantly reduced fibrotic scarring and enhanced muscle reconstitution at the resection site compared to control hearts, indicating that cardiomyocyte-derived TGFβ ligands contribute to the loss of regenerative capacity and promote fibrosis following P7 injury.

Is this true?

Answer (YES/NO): NO